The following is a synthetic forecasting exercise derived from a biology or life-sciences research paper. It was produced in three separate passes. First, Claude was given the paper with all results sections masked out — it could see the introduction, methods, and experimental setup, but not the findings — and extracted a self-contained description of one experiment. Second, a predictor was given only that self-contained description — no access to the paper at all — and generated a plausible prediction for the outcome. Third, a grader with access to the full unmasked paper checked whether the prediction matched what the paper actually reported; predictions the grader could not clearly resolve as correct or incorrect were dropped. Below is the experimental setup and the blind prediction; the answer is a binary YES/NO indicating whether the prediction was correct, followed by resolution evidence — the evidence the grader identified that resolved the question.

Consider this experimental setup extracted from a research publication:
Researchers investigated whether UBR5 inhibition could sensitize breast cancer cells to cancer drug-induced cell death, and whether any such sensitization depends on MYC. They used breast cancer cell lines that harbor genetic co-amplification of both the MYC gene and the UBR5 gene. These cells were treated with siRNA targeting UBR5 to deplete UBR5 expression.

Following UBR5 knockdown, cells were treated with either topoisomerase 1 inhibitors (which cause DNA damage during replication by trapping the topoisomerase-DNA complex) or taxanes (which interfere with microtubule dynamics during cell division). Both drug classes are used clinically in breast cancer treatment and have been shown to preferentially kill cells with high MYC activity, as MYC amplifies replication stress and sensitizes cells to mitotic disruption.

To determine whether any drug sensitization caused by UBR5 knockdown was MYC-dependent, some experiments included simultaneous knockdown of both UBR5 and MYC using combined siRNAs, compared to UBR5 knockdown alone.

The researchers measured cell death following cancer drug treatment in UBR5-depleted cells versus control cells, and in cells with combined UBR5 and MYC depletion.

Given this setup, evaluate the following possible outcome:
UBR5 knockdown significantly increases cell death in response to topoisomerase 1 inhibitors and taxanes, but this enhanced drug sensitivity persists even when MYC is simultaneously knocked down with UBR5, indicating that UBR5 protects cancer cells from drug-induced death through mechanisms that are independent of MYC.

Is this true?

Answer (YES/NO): NO